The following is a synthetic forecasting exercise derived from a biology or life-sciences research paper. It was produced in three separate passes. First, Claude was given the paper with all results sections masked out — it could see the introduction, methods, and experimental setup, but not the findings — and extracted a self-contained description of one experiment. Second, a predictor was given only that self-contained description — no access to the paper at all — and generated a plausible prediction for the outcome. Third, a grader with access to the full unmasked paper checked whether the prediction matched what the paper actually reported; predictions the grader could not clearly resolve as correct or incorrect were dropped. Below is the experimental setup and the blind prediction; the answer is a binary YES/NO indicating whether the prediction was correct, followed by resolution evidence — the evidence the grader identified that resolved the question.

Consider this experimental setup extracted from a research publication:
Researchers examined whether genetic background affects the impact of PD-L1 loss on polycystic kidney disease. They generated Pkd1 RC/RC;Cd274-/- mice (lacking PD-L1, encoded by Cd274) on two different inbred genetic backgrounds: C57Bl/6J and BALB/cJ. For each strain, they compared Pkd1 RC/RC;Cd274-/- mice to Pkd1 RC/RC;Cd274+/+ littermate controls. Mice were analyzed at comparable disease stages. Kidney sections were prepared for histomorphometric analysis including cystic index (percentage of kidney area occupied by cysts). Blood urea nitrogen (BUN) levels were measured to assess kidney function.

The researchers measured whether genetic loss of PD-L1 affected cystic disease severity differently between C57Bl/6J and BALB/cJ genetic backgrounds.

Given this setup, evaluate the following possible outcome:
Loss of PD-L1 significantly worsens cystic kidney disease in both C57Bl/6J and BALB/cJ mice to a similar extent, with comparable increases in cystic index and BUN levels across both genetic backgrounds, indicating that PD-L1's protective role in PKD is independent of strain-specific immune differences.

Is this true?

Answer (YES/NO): NO